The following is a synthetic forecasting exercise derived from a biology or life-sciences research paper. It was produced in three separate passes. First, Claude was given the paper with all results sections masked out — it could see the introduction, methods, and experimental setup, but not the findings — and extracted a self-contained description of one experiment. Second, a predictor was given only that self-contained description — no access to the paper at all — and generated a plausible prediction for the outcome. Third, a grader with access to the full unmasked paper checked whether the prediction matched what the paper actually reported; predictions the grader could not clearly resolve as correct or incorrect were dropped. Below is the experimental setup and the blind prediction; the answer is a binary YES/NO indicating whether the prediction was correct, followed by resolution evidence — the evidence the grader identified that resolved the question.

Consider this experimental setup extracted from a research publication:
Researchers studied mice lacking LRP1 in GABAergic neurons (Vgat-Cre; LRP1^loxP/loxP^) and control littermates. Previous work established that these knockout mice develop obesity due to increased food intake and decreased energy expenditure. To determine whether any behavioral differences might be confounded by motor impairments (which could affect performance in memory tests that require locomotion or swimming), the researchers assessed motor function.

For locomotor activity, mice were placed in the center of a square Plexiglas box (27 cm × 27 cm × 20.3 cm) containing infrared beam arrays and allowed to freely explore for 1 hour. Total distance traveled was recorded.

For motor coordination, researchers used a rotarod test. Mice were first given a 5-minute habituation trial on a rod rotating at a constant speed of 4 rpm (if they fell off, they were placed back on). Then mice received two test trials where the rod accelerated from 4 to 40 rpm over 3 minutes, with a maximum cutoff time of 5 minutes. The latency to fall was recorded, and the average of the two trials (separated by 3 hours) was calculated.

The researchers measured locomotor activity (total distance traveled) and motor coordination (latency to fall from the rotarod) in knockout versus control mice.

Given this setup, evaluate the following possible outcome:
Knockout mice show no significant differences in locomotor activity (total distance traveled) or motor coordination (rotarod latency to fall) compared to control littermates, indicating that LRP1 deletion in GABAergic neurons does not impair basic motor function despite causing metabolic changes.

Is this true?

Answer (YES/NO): NO